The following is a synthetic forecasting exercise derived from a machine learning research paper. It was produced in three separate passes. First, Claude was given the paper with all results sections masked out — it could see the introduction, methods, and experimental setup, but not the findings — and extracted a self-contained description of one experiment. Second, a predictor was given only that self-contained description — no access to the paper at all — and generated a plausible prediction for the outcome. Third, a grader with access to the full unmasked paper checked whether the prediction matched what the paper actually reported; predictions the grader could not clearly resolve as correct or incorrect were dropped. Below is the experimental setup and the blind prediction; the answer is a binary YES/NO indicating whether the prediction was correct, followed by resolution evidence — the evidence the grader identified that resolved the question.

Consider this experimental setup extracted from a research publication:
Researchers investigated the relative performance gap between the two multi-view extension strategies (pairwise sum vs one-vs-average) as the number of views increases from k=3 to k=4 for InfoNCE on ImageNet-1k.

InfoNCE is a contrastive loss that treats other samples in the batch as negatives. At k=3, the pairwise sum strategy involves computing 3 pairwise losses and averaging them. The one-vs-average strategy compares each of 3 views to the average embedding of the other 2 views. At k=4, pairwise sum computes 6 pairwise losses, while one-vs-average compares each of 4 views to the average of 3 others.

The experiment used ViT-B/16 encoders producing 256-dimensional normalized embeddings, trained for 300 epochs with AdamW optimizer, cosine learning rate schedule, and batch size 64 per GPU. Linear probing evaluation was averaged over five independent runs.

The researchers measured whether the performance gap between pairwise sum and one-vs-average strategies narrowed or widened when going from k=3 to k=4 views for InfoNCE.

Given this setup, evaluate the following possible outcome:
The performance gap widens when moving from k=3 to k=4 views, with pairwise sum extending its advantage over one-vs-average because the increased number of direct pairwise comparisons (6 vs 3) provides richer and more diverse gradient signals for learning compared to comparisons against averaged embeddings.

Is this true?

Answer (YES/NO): NO